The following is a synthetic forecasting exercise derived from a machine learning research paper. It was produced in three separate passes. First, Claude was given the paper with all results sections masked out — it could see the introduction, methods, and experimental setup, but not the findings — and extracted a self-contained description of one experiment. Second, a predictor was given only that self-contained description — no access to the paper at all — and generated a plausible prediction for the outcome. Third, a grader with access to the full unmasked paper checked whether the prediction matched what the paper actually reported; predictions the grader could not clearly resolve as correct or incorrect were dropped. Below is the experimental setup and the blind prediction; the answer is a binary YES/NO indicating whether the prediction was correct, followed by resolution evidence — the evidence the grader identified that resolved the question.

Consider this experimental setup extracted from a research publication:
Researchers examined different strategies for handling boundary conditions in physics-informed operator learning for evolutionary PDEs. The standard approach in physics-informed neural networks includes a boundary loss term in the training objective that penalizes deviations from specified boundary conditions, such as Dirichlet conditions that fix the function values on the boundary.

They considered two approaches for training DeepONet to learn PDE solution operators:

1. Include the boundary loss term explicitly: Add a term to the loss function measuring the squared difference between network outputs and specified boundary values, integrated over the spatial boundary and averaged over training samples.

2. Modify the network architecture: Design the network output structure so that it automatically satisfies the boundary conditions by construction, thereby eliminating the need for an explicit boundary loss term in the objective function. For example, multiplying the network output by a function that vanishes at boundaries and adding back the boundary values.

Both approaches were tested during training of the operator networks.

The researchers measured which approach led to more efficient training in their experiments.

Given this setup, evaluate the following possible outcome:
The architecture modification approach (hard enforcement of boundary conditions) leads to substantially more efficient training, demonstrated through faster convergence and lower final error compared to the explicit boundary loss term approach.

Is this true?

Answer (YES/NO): NO